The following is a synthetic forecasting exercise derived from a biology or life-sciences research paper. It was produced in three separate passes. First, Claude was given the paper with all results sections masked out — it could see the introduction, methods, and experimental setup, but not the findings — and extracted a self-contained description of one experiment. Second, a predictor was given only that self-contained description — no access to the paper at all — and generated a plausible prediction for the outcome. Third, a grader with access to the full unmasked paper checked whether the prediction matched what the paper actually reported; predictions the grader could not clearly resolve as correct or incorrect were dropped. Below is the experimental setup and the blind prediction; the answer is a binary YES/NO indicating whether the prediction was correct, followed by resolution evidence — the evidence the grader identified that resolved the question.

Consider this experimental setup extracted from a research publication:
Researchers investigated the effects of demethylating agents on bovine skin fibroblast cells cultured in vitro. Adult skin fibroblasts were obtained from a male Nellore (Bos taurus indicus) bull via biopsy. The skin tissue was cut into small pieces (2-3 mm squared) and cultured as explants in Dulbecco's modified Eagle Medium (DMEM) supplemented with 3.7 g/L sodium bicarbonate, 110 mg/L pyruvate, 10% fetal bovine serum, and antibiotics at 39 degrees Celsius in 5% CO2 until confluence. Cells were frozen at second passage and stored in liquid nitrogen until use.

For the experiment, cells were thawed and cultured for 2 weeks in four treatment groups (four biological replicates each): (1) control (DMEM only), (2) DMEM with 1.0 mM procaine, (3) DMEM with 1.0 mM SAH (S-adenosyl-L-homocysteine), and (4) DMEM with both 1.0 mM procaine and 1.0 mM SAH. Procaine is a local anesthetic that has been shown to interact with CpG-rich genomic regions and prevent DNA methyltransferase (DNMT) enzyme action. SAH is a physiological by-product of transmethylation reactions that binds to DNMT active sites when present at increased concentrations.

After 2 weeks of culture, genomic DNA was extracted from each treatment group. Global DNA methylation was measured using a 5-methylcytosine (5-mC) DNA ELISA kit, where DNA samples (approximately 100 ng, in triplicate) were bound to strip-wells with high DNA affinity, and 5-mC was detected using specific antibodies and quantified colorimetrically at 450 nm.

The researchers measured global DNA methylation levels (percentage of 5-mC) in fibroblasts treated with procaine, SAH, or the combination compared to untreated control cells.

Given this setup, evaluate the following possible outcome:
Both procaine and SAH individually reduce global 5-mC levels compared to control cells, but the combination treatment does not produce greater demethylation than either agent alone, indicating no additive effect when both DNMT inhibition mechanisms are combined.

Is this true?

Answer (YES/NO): YES